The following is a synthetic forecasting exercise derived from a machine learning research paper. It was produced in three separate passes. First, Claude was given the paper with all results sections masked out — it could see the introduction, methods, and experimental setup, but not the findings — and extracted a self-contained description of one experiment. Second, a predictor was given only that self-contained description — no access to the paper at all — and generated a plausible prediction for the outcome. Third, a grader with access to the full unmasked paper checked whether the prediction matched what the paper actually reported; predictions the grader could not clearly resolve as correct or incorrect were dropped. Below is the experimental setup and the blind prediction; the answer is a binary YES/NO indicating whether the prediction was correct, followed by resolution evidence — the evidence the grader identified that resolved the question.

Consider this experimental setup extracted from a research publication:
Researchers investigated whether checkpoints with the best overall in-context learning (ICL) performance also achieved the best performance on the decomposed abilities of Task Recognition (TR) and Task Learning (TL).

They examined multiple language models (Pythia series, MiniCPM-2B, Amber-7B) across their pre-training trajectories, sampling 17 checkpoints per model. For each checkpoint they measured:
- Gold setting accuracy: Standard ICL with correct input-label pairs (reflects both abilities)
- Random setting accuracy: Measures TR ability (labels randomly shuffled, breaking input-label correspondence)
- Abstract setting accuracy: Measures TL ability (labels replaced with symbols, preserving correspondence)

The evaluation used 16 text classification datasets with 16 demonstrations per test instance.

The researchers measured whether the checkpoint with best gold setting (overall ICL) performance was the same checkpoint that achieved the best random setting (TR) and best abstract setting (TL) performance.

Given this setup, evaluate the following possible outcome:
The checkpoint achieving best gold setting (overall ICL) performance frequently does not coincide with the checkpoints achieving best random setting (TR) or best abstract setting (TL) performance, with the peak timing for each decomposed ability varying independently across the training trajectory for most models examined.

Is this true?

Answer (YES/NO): YES